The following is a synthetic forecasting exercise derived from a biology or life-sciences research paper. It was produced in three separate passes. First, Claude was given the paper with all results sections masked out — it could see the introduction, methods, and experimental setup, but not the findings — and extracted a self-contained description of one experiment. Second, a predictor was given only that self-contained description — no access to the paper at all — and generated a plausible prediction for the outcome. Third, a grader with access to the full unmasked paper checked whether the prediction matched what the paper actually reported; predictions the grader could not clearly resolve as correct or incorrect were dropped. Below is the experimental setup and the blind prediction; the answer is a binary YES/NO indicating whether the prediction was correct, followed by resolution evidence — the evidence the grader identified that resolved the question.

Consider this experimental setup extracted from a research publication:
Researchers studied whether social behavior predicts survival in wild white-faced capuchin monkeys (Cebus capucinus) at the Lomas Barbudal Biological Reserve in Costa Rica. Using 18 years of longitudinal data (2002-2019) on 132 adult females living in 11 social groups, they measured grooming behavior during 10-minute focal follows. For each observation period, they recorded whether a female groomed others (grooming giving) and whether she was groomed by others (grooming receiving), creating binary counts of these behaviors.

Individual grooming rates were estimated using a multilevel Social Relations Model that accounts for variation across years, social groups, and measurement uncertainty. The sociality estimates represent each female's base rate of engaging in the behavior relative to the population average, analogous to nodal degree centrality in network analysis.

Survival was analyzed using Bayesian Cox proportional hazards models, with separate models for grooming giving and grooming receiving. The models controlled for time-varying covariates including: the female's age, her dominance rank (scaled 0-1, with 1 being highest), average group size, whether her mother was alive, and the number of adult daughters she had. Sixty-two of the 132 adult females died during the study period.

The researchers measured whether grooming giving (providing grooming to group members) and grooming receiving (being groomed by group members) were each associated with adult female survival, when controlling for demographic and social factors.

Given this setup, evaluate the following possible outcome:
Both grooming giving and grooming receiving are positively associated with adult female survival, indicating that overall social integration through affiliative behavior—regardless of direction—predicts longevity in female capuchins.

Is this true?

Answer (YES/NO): NO